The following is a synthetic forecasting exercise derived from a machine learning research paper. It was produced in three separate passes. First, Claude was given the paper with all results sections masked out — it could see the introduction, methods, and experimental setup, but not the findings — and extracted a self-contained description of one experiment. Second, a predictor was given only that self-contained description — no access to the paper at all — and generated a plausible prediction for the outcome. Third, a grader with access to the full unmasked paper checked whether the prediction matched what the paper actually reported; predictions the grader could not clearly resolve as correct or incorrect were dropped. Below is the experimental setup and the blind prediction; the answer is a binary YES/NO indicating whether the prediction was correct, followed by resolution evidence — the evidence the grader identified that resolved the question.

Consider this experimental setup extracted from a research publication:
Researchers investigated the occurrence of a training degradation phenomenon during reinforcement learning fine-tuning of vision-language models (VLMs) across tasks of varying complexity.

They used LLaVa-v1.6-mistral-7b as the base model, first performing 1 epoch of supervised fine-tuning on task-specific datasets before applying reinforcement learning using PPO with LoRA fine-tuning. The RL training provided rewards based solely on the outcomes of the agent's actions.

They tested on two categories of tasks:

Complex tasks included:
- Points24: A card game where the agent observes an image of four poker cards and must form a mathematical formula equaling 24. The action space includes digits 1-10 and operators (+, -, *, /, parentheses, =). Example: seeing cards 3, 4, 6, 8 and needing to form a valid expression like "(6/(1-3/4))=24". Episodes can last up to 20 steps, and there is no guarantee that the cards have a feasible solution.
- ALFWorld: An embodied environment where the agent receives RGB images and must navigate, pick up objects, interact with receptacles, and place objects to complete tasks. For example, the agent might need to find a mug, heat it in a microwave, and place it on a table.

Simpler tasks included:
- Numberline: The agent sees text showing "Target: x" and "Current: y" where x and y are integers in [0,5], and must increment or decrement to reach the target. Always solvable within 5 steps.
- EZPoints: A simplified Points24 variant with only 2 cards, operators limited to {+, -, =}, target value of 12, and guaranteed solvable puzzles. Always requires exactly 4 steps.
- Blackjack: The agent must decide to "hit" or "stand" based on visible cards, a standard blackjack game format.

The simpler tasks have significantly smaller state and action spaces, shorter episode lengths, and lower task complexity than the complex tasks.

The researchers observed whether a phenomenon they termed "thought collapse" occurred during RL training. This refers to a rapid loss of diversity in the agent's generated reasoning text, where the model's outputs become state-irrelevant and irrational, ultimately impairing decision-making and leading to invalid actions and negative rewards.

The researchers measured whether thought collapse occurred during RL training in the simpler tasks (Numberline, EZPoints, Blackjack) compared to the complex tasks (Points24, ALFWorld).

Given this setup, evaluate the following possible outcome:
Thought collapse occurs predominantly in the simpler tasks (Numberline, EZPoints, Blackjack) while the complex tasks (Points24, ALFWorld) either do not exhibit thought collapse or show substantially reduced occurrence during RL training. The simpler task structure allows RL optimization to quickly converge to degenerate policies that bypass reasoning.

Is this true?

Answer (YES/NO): NO